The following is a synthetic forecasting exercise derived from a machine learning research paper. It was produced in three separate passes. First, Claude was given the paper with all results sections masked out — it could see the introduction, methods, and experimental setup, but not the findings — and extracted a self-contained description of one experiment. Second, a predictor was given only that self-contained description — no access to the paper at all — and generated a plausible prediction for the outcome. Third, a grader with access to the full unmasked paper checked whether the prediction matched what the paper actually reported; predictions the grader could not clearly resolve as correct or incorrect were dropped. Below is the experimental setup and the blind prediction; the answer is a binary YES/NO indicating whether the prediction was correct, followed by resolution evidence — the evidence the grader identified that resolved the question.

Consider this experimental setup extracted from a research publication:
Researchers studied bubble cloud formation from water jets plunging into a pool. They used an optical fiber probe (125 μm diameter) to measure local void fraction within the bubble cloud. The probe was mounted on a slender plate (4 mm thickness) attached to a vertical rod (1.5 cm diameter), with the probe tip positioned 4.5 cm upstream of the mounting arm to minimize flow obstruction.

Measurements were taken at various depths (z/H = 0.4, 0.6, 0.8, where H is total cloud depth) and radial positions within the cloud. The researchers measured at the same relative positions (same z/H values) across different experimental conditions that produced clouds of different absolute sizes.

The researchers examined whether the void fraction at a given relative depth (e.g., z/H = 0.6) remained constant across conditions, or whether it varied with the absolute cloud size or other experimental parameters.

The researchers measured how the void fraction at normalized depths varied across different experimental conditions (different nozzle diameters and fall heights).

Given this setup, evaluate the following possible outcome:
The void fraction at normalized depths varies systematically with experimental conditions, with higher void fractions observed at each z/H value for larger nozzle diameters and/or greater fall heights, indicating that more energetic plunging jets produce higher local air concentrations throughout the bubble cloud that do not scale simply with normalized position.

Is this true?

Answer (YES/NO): YES